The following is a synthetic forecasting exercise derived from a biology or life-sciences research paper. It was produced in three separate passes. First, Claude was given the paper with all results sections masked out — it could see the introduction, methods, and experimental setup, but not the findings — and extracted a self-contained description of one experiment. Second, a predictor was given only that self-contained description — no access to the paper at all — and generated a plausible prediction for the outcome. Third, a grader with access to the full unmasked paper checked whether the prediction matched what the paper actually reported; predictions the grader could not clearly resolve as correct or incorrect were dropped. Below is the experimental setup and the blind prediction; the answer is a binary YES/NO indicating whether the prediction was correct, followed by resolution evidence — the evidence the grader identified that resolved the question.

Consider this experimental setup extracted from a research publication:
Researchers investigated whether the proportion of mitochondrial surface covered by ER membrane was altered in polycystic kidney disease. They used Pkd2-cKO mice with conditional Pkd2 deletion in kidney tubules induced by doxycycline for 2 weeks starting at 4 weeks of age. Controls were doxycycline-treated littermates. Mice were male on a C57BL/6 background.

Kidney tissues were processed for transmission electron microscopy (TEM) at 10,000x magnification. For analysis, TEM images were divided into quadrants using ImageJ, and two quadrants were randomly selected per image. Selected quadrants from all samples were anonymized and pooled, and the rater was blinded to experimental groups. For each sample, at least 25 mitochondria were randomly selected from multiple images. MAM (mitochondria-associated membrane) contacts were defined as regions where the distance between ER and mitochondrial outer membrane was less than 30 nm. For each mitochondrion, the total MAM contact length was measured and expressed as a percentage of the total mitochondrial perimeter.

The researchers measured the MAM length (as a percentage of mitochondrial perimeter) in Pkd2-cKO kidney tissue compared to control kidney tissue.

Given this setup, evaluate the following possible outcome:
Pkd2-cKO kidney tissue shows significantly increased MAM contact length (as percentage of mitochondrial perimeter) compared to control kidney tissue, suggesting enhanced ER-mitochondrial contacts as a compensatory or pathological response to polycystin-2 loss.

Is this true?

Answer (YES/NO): NO